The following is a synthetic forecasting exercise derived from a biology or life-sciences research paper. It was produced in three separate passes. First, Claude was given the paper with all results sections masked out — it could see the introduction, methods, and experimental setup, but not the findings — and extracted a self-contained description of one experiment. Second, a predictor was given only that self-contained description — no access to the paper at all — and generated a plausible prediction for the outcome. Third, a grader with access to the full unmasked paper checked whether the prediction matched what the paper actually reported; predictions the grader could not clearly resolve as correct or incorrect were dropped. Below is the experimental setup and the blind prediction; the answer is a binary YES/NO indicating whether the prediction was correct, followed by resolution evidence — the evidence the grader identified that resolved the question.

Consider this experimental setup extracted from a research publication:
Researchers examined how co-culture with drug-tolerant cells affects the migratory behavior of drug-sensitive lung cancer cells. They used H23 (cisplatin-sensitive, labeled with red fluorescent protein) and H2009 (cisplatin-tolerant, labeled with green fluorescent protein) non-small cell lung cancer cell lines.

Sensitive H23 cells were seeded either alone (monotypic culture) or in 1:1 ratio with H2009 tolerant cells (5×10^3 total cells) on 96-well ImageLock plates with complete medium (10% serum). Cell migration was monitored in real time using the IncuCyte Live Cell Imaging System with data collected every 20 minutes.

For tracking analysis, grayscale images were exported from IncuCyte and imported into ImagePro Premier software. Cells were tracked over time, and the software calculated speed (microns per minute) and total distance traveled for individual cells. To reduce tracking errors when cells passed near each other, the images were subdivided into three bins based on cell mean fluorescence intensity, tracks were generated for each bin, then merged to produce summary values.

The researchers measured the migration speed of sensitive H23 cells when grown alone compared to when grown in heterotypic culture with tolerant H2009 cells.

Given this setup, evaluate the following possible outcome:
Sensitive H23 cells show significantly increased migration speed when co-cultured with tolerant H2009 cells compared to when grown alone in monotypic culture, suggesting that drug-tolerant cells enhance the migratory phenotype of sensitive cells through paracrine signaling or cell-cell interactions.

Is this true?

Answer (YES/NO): YES